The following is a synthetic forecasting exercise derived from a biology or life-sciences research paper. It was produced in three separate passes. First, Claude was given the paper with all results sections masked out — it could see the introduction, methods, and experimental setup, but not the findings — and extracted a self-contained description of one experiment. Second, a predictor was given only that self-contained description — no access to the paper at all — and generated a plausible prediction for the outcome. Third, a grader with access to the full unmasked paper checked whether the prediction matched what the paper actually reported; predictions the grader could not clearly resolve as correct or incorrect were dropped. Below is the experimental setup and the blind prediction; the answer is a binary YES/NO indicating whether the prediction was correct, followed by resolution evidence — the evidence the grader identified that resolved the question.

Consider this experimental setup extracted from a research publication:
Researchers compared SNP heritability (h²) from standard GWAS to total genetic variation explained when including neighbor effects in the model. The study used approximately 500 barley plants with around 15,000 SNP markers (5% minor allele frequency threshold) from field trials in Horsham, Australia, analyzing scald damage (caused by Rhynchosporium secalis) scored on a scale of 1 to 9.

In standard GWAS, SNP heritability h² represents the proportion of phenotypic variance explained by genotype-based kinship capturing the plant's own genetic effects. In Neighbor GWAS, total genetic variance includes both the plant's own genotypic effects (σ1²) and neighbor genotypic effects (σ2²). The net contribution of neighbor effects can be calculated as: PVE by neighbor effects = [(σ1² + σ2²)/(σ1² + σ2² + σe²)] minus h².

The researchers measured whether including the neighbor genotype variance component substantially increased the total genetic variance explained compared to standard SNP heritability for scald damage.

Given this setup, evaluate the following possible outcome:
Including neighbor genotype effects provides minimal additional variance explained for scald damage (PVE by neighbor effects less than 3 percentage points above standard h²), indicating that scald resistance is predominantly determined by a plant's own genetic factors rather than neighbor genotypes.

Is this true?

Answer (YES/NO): NO